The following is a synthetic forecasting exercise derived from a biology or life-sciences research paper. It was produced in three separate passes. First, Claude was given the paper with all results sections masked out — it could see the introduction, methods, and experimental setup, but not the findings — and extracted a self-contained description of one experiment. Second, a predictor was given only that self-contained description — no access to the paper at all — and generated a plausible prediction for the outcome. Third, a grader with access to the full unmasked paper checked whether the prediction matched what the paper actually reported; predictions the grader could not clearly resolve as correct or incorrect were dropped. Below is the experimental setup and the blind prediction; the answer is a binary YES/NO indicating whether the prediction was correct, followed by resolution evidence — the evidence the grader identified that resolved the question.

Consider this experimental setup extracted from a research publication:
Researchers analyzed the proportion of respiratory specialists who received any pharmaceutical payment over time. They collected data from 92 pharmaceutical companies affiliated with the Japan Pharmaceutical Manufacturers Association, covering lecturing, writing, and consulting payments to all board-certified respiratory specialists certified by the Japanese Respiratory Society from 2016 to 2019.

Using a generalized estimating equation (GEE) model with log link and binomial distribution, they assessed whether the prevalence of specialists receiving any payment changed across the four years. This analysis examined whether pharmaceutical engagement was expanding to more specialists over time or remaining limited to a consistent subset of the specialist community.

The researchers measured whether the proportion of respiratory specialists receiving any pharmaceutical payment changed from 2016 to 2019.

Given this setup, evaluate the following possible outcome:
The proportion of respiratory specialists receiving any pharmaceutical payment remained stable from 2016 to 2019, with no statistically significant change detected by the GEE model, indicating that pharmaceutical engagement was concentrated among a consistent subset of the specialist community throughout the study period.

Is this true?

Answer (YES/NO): NO